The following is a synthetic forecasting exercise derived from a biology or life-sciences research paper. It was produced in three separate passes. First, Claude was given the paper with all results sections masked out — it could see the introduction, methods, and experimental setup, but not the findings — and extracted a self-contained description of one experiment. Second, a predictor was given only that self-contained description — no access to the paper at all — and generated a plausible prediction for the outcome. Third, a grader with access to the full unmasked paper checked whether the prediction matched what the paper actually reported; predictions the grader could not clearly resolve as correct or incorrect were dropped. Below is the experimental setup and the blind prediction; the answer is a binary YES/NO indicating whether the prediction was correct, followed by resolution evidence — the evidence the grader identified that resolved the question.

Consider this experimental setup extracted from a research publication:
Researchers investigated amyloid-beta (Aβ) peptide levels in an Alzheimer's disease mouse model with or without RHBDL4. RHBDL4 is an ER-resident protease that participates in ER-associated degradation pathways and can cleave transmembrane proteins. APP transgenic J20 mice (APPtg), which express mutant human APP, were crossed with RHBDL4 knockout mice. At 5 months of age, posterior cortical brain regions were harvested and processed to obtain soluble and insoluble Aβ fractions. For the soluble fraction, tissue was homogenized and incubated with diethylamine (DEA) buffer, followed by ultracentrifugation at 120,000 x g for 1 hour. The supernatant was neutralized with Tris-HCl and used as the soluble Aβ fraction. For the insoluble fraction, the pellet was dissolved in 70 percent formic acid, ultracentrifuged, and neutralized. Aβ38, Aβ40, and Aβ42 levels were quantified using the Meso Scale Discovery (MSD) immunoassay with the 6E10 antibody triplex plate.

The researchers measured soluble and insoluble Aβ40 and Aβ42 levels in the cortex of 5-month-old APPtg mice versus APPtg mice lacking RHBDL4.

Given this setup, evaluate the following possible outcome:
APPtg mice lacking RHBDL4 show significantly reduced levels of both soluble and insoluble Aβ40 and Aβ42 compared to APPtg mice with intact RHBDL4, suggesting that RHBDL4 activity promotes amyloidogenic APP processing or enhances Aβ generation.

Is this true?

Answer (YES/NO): NO